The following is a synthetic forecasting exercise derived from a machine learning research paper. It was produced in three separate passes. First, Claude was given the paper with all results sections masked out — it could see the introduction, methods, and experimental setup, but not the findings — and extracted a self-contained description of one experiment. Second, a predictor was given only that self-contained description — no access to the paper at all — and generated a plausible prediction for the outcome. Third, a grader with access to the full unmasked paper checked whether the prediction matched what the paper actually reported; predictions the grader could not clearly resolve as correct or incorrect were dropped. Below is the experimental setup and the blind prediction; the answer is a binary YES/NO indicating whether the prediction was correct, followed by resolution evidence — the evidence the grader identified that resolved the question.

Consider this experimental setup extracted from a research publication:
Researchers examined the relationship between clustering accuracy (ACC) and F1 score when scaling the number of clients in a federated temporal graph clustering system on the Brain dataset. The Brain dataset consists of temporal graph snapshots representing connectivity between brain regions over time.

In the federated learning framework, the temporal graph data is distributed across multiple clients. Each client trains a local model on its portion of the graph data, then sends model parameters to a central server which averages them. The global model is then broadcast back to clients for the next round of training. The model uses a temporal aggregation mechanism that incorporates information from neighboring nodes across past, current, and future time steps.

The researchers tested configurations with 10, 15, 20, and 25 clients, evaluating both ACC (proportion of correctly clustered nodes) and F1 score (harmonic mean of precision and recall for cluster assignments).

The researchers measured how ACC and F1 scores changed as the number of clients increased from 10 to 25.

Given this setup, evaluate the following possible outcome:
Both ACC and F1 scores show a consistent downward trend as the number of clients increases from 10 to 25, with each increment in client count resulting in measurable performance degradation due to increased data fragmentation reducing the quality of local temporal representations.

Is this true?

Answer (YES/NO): NO